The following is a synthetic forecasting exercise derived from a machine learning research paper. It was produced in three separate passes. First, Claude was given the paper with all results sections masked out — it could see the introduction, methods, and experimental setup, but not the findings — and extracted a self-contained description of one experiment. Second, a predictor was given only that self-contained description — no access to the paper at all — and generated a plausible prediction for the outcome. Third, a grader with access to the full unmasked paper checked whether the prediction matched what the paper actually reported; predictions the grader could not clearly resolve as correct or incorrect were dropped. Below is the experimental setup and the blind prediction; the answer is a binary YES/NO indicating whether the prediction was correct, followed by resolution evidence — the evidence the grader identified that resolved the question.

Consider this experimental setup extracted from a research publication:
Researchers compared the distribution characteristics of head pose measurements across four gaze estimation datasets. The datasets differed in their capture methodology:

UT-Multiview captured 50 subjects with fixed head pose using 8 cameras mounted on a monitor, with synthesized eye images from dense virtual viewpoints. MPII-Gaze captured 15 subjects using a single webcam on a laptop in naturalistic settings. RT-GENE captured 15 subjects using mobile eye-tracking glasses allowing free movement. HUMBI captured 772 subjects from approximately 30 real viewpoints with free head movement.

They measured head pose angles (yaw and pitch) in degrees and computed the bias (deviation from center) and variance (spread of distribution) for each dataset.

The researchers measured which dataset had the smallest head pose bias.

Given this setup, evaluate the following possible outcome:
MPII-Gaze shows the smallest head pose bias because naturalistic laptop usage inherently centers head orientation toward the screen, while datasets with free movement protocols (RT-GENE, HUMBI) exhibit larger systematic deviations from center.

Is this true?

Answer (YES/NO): NO